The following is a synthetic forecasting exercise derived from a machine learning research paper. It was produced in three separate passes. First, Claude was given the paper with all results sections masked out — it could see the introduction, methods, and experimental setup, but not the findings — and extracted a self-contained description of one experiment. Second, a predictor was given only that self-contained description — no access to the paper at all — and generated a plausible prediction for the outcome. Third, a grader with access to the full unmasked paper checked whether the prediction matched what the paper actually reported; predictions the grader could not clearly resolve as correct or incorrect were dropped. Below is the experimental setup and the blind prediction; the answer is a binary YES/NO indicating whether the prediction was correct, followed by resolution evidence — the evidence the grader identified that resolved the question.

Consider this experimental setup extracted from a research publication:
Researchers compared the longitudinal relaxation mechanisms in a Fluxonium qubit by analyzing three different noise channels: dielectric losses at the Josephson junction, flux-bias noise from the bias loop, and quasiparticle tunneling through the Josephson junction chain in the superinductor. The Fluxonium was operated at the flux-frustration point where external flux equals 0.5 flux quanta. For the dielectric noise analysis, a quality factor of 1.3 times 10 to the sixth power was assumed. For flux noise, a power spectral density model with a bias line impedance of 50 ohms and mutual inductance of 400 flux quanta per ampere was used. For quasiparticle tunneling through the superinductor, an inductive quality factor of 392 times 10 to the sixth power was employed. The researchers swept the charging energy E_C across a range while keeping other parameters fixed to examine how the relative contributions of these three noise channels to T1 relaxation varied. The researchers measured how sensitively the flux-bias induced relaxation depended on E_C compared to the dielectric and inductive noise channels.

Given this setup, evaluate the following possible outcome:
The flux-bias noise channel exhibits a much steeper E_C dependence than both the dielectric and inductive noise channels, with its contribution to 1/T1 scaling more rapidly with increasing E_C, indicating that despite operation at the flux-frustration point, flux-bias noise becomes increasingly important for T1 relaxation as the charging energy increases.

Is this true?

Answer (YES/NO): NO